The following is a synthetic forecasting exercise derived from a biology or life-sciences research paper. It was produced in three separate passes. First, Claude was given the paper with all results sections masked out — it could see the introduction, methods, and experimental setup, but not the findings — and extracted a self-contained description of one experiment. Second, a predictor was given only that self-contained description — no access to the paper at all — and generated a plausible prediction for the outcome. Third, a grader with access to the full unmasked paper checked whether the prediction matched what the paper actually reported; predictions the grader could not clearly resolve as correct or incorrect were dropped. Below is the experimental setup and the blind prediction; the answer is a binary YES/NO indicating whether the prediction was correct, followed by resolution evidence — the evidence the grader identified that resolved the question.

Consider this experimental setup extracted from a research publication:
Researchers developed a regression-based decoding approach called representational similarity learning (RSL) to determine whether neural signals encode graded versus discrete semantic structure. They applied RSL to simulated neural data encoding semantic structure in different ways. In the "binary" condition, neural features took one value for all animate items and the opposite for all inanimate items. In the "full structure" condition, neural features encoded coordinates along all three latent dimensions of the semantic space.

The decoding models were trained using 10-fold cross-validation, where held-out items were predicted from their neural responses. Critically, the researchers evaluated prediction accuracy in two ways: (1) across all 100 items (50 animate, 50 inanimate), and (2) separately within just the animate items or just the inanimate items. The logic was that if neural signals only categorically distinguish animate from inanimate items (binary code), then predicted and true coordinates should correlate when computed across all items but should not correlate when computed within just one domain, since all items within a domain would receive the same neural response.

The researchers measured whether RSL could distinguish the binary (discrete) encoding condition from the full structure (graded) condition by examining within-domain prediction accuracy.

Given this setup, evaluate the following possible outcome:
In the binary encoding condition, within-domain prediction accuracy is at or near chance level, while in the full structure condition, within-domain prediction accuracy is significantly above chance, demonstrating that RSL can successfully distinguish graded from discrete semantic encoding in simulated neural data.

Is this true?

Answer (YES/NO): YES